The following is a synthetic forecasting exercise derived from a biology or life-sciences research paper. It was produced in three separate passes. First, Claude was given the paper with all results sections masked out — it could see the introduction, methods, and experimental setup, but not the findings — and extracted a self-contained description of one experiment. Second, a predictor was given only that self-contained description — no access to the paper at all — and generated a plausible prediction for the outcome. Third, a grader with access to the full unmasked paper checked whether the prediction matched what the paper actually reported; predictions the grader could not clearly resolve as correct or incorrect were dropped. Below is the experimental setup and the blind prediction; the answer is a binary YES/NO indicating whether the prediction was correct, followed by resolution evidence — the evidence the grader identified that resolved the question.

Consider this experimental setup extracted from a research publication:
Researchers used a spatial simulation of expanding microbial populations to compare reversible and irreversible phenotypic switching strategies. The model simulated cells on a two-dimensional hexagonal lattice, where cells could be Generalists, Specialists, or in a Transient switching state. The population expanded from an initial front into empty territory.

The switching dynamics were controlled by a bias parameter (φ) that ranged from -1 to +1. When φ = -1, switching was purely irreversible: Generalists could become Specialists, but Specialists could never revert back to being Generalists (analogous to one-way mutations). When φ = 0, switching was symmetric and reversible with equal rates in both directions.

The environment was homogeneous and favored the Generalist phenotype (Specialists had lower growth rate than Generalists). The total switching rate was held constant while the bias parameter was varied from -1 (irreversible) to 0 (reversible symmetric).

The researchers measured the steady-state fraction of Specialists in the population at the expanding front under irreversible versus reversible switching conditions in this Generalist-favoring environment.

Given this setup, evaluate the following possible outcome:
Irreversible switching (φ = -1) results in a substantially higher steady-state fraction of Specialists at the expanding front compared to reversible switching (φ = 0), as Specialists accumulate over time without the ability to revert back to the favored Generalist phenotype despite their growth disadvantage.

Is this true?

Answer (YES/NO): YES